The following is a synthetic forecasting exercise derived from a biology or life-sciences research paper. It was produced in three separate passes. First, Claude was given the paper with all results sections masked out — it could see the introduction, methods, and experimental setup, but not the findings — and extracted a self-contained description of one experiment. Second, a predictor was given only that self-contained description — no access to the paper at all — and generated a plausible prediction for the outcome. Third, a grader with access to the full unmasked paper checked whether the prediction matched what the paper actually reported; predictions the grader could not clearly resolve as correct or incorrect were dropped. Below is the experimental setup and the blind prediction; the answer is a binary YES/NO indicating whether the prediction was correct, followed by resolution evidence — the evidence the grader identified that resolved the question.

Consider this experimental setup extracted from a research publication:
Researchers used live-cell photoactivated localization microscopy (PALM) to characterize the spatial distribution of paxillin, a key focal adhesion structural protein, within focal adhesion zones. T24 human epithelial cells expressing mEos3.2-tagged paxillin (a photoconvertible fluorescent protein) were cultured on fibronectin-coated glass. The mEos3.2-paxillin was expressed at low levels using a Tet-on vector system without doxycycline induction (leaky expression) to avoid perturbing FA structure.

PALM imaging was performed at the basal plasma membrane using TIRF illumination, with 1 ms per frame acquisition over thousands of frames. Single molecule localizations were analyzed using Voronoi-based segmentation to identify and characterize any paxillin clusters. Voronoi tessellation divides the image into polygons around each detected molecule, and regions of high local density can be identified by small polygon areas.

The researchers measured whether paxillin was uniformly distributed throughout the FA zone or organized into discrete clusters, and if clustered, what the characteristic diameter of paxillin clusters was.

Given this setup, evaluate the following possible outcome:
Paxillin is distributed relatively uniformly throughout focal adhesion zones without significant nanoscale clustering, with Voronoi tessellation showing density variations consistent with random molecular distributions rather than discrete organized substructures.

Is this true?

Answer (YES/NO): NO